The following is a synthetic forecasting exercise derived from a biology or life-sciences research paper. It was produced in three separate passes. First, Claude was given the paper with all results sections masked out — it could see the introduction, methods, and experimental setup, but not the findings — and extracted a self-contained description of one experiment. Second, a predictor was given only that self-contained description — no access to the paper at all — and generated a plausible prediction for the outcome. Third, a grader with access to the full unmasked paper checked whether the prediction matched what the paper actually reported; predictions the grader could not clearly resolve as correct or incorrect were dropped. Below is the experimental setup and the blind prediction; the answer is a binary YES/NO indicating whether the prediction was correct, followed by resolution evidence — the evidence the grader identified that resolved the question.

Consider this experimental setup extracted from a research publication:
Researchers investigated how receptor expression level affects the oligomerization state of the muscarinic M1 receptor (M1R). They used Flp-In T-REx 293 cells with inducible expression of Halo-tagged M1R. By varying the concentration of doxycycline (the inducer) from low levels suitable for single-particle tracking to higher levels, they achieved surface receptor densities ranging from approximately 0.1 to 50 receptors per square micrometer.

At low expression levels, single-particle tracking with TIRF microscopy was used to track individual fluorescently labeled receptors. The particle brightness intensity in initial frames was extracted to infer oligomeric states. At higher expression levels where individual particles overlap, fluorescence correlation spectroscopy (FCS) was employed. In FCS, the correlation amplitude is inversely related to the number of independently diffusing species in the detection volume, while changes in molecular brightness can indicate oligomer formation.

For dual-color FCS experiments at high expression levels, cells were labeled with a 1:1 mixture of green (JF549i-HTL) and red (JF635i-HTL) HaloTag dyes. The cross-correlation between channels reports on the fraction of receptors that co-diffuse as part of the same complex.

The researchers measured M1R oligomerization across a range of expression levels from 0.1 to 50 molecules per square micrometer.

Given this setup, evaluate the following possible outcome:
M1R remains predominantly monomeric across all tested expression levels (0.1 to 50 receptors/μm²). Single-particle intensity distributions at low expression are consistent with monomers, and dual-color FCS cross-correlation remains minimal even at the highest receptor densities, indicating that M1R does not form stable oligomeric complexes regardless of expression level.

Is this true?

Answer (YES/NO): NO